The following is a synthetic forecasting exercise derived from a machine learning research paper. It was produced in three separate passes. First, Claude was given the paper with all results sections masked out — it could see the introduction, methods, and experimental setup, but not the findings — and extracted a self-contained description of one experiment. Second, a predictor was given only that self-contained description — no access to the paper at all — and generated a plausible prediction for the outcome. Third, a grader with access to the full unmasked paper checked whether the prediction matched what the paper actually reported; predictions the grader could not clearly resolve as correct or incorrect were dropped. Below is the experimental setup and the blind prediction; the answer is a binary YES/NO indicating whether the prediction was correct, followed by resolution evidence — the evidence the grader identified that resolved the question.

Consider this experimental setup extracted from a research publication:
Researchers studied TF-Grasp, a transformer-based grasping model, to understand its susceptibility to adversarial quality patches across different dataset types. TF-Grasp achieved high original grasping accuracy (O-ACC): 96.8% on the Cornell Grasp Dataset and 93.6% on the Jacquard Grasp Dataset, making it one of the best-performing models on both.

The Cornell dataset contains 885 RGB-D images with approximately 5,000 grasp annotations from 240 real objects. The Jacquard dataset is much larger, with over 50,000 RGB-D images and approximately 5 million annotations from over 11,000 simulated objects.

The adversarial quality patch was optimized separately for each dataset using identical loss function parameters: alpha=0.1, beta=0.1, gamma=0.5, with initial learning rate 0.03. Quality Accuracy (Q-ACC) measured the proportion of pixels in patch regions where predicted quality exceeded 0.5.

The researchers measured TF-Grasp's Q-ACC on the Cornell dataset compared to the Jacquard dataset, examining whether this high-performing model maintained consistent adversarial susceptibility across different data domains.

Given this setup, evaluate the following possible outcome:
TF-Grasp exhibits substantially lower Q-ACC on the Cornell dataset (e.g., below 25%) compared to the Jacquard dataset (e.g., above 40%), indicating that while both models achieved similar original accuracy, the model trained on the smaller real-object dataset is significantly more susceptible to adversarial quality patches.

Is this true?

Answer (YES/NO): NO